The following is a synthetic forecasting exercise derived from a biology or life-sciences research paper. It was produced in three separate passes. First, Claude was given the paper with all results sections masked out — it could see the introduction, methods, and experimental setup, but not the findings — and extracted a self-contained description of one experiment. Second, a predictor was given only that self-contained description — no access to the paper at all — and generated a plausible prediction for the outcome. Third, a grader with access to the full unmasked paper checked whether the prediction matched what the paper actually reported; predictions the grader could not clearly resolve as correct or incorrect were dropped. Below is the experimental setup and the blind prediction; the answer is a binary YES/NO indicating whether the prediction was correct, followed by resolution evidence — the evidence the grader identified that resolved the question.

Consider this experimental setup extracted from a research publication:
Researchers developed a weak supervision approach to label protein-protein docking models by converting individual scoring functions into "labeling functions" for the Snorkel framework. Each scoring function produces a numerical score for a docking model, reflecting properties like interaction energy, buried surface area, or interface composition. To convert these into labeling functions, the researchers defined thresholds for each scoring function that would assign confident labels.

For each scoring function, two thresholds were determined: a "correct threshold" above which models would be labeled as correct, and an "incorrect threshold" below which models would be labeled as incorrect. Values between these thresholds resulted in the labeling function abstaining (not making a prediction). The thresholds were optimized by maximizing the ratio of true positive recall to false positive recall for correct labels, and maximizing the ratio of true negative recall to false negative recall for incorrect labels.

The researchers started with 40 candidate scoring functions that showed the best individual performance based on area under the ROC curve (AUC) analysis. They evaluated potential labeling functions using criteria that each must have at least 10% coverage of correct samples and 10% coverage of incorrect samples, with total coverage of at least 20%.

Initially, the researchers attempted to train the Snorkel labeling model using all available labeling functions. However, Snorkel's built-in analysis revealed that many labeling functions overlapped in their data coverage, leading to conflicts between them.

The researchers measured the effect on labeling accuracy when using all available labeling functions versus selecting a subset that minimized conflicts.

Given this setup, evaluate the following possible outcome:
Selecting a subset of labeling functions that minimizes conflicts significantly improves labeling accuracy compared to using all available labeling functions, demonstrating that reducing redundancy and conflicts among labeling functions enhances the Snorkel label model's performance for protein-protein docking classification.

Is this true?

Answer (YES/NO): YES